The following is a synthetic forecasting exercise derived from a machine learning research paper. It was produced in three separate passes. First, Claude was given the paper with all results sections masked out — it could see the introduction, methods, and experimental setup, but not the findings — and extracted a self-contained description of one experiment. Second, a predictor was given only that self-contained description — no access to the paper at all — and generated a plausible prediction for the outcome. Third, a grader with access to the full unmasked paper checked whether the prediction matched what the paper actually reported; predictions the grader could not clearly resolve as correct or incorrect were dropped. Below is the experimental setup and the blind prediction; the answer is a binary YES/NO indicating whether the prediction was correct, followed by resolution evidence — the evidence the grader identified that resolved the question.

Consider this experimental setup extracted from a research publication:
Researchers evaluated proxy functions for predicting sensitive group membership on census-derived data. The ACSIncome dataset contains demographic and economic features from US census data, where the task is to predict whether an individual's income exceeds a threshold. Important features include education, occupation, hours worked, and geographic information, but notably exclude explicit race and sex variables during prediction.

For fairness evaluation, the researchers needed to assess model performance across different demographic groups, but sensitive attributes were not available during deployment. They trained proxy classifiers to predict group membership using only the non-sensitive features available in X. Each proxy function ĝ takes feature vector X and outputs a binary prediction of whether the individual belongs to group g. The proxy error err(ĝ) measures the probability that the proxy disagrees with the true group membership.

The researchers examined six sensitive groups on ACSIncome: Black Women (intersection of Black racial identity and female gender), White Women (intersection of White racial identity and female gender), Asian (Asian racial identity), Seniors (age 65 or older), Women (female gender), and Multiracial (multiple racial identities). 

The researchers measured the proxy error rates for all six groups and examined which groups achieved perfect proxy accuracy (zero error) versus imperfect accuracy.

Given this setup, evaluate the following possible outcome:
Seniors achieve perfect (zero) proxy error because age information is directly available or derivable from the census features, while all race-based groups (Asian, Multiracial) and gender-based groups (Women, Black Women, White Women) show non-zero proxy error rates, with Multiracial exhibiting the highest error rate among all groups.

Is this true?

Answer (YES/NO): NO